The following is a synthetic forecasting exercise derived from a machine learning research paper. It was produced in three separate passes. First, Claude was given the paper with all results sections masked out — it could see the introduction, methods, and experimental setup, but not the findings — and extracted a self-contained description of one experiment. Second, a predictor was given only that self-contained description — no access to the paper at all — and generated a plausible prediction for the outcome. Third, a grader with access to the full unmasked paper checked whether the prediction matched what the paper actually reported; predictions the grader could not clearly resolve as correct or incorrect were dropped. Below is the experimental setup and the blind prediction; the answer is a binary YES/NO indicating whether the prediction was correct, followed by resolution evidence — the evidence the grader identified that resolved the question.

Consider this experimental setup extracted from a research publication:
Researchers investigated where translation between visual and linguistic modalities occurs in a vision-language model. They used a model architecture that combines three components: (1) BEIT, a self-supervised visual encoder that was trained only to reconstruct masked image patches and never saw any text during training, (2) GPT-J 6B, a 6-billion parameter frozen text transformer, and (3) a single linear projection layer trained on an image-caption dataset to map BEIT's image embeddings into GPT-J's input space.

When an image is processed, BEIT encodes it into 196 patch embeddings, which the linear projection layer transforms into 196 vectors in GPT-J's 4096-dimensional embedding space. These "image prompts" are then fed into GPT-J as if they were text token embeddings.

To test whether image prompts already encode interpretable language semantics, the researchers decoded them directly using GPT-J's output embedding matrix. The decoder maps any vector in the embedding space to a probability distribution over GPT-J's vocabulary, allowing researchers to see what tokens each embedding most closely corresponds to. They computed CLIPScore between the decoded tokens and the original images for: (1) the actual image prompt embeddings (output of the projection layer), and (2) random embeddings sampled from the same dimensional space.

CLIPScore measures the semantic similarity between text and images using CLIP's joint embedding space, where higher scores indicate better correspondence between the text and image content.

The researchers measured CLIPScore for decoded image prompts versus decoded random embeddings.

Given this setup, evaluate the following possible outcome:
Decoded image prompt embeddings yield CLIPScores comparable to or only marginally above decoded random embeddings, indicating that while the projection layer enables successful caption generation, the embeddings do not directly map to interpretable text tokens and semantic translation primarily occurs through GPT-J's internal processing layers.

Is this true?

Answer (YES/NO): YES